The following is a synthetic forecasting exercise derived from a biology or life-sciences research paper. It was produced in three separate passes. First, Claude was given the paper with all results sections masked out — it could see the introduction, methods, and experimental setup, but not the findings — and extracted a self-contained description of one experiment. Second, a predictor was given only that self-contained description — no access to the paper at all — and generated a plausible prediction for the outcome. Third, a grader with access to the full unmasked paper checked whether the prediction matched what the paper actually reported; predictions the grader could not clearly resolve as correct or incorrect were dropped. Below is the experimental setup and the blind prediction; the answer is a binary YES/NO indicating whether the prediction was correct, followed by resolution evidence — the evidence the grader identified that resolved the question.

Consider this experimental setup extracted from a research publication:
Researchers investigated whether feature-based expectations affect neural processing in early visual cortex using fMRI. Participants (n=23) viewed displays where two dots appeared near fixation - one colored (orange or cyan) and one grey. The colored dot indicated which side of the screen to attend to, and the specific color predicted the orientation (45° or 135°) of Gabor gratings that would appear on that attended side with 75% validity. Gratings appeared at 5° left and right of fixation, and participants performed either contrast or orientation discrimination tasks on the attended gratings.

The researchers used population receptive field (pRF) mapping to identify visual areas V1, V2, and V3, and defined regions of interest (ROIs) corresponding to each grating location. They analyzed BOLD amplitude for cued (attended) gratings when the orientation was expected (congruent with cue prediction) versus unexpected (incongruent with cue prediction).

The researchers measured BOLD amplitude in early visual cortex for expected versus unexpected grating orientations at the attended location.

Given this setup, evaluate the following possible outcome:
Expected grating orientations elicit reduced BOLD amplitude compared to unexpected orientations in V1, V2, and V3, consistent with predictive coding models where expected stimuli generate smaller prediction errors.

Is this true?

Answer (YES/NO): NO